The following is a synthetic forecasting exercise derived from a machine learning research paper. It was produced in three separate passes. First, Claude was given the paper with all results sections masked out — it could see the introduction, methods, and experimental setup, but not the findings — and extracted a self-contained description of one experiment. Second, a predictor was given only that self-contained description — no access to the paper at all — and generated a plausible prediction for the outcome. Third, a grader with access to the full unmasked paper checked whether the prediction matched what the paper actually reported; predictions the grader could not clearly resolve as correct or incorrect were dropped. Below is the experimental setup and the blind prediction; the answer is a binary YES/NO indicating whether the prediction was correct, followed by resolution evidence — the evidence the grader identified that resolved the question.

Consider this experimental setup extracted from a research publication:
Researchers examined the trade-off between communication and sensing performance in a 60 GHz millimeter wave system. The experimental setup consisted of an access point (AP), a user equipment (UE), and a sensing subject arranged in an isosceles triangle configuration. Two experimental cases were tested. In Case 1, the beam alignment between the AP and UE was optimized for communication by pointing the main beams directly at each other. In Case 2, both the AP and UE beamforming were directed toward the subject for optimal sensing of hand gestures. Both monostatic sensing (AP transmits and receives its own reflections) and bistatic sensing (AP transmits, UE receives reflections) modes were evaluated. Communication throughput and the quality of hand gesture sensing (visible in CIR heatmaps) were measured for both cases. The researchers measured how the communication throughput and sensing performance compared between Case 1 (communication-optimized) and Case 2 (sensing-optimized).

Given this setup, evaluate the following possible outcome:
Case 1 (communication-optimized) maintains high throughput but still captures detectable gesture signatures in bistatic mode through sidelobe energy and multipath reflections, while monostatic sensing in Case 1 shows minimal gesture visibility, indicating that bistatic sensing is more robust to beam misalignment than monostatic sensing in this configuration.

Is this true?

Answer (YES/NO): NO